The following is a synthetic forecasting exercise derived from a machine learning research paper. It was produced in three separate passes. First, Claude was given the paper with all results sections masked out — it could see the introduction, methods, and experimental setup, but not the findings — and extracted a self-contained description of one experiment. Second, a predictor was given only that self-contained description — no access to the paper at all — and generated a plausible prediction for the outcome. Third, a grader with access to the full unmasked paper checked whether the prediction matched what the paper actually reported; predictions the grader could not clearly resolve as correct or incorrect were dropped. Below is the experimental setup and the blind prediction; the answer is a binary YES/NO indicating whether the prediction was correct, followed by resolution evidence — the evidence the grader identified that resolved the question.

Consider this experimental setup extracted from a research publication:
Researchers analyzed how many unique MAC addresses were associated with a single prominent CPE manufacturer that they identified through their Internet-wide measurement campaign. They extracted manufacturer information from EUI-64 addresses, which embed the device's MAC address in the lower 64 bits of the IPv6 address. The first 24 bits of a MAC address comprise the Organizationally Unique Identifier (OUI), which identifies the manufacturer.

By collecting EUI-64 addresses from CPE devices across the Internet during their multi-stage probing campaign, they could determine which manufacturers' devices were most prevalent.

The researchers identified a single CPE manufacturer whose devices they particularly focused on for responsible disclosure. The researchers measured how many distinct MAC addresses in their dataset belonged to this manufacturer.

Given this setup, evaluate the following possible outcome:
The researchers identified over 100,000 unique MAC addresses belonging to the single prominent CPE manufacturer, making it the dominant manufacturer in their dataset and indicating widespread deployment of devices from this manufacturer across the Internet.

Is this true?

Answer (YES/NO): YES